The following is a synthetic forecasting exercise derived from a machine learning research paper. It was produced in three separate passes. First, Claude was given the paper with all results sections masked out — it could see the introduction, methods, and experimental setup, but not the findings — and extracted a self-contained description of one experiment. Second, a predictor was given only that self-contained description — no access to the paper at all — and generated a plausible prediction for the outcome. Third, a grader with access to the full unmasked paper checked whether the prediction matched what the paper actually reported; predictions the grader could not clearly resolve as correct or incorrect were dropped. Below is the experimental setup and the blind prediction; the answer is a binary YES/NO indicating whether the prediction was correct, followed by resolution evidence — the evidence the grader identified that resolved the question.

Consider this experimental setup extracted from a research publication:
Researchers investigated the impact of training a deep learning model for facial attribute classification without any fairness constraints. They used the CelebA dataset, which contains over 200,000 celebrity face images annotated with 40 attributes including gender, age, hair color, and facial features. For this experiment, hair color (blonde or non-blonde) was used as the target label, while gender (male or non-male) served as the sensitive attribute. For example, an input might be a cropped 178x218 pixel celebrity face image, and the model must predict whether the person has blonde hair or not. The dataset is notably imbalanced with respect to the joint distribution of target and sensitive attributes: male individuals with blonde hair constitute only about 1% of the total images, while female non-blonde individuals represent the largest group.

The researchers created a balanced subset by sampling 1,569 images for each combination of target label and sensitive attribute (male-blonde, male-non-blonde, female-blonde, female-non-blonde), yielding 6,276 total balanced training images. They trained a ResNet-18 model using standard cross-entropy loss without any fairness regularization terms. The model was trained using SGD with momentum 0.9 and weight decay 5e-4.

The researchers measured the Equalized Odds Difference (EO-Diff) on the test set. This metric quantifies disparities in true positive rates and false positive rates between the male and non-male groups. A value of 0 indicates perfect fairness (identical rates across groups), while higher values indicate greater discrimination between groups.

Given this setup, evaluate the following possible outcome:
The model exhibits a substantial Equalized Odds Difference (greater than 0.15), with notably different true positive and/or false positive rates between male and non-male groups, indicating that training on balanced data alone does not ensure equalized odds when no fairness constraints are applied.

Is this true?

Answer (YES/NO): YES